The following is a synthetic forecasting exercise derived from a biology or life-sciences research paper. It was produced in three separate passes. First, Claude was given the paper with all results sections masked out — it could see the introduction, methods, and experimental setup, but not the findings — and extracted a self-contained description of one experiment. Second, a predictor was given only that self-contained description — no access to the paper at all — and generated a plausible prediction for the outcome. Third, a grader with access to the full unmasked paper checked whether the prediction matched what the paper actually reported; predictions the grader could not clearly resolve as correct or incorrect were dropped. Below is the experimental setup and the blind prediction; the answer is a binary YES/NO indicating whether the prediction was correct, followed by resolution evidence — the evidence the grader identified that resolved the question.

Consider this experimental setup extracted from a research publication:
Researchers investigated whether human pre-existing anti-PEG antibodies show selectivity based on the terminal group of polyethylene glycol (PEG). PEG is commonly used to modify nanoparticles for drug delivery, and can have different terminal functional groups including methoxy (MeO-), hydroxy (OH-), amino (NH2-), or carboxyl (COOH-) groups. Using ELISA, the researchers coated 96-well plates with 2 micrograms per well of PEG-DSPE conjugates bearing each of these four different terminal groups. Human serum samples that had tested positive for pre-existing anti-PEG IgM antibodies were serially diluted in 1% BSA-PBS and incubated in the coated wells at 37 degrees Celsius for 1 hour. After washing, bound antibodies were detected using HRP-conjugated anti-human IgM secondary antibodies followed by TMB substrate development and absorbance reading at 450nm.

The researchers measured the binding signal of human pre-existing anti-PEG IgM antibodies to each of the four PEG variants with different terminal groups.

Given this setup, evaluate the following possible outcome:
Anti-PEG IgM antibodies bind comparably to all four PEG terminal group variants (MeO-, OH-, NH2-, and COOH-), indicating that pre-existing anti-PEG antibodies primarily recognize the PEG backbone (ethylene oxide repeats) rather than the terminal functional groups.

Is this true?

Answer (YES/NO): NO